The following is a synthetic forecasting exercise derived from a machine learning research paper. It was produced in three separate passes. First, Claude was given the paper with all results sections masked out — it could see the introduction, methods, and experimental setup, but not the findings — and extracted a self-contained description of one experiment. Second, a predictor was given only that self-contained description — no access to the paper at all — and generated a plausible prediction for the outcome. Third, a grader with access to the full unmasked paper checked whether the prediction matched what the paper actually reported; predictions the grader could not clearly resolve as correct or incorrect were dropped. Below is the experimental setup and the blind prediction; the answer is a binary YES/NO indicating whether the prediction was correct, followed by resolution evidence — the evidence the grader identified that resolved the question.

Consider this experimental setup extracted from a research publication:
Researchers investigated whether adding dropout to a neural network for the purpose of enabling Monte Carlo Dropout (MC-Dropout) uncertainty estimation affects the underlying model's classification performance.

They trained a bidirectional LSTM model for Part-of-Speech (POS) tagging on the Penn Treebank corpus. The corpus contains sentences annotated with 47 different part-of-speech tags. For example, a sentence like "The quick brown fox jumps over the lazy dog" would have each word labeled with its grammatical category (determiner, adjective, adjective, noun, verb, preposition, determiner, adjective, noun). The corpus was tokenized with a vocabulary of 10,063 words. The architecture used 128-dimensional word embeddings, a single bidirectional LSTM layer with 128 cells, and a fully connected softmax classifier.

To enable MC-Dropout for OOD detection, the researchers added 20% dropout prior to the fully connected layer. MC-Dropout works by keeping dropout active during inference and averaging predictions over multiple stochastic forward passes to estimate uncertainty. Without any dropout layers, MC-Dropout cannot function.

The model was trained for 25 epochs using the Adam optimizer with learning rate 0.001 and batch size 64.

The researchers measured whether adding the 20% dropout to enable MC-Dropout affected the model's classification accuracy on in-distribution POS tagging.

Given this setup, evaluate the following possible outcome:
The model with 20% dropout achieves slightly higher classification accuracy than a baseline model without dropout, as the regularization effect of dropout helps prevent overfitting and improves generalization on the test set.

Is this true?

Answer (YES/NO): NO